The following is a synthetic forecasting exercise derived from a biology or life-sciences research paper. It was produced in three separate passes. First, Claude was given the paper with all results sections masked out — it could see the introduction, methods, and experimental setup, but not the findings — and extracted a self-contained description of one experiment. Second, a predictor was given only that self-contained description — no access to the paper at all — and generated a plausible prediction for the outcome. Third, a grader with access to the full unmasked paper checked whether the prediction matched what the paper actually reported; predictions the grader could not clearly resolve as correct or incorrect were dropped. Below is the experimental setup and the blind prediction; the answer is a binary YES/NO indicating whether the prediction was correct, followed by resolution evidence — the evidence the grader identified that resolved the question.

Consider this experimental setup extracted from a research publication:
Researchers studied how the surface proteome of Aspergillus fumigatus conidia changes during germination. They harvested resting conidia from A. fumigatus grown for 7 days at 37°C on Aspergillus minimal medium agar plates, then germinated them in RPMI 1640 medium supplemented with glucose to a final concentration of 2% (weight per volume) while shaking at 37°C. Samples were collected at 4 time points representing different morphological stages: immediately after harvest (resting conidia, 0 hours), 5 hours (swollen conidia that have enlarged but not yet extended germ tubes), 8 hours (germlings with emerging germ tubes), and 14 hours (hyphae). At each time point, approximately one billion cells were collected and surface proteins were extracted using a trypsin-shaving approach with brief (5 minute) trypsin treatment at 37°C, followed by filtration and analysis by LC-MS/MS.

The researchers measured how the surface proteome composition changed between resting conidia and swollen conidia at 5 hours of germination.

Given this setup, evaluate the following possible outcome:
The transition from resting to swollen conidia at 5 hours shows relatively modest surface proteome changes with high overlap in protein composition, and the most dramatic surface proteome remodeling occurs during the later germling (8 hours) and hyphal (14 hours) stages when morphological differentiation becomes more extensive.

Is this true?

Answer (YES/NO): NO